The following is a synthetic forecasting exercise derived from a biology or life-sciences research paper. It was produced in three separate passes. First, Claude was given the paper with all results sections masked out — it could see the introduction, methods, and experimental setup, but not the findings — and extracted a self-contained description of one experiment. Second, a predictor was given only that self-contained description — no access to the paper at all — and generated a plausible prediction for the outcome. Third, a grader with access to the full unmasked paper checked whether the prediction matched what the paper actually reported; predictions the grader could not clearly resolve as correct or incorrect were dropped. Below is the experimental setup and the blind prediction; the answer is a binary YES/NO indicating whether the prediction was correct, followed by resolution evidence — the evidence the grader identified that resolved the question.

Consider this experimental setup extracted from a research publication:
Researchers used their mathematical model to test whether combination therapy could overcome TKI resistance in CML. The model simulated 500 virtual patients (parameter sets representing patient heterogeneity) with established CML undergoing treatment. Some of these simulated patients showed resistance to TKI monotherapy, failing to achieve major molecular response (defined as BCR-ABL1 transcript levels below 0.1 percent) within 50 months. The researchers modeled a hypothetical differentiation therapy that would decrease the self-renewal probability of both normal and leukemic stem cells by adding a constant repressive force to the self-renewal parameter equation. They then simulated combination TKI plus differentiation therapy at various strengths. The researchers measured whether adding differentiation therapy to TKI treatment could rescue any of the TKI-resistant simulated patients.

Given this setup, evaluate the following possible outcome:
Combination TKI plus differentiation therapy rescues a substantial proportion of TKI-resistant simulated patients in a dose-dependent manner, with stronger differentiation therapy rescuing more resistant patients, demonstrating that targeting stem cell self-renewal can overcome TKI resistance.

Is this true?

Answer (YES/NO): NO